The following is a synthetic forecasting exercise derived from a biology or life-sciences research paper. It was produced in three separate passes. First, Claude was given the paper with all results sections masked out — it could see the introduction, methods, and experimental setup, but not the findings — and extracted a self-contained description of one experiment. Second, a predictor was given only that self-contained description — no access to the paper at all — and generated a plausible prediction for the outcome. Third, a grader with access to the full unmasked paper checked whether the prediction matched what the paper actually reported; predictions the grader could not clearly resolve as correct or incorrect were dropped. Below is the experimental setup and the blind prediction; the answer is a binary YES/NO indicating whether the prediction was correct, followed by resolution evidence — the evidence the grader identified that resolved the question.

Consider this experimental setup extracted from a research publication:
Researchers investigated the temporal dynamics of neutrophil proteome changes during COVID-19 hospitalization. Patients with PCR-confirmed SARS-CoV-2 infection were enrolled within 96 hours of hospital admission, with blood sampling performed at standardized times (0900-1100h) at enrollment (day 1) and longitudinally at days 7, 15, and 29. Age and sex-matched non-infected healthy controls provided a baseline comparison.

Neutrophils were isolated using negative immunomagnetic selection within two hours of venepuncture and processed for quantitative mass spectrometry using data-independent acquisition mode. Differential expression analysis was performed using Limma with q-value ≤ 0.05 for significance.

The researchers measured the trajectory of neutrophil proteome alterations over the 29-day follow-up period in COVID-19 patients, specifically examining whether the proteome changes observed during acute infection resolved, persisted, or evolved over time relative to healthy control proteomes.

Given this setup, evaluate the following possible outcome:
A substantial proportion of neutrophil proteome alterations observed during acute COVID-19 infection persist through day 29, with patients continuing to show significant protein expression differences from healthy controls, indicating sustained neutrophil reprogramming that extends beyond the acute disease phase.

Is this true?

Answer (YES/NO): YES